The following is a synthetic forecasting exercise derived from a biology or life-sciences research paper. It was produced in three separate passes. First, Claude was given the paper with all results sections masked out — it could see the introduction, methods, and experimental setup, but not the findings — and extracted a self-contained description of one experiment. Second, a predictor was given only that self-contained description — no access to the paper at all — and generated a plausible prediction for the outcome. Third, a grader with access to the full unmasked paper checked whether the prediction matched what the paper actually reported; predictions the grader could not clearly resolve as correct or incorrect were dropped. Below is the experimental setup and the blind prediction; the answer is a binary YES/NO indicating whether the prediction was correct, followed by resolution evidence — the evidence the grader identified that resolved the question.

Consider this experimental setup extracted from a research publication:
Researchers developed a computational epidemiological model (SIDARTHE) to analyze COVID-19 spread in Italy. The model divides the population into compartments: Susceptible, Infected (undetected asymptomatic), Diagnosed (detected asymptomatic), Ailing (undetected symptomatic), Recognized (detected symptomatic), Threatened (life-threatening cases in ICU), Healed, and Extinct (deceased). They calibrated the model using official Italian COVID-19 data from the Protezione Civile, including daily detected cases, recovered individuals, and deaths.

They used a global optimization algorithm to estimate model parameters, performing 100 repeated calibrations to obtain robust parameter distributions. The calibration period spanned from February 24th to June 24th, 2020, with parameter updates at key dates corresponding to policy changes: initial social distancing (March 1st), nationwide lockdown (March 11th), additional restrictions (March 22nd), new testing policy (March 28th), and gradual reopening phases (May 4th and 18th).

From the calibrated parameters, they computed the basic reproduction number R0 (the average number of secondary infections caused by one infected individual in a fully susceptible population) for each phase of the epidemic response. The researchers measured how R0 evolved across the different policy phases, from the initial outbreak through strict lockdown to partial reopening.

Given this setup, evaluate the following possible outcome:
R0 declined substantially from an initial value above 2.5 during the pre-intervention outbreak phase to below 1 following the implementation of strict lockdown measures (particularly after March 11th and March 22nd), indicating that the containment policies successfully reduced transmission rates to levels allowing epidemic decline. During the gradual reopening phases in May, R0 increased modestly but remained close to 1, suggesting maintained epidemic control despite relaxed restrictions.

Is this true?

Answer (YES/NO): NO